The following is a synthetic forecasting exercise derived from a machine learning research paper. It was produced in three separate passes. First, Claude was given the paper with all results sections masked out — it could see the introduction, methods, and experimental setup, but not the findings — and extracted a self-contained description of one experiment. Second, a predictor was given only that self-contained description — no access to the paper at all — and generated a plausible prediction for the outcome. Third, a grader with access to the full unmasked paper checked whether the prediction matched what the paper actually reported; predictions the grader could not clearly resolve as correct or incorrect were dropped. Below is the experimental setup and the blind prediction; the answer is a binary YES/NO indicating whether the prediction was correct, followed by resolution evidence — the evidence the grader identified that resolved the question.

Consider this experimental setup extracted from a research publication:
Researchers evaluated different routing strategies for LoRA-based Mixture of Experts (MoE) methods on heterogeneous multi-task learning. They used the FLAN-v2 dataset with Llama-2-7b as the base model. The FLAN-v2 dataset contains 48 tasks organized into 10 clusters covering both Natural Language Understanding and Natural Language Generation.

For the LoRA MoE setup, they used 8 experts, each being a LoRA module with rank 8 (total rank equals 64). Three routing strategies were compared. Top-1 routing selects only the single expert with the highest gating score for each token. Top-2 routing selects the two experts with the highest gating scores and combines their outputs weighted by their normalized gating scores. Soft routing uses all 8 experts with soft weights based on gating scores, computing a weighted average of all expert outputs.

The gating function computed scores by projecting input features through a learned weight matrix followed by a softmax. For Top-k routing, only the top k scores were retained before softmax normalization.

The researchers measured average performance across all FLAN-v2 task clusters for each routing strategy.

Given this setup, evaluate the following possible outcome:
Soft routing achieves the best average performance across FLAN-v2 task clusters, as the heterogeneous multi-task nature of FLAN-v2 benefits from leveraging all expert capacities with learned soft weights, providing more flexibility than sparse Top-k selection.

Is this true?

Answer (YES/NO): NO